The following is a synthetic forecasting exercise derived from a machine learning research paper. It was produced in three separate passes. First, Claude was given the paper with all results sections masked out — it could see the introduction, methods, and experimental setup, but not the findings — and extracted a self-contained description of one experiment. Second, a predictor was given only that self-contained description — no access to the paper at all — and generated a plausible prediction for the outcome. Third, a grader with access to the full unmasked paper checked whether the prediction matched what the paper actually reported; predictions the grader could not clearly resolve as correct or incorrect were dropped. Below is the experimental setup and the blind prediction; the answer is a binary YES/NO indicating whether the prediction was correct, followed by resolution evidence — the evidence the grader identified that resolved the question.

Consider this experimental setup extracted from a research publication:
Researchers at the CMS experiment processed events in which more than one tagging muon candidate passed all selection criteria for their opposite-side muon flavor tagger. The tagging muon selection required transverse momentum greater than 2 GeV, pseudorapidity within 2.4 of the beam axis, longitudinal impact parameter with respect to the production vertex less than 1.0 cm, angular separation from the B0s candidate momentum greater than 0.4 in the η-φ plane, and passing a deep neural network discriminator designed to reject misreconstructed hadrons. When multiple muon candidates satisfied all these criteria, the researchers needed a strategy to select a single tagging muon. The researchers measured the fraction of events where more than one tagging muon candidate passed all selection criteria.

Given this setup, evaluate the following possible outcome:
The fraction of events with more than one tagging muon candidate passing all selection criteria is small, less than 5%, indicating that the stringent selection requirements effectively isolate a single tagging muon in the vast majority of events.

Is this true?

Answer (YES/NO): YES